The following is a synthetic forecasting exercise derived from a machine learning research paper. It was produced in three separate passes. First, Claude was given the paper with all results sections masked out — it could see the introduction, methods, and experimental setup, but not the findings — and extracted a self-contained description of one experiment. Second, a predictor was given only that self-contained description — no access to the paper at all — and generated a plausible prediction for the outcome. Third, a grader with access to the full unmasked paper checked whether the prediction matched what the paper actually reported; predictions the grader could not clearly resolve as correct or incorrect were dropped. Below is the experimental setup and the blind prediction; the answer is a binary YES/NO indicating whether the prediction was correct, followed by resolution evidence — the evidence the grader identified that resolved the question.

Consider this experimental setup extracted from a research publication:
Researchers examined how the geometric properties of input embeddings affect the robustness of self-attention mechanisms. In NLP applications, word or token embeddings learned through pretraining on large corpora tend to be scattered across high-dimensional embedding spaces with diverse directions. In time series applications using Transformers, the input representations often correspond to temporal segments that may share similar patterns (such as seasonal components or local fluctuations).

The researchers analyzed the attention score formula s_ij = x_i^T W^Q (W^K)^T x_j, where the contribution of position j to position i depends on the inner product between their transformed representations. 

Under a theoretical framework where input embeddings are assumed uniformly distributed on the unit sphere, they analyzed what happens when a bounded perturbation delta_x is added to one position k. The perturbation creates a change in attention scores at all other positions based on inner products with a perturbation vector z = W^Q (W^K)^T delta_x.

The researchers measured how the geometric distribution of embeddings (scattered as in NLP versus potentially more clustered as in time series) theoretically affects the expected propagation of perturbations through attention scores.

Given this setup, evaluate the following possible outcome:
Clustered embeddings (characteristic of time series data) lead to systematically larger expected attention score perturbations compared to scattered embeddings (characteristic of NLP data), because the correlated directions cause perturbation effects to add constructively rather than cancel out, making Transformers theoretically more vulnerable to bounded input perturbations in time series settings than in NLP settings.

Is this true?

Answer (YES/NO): YES